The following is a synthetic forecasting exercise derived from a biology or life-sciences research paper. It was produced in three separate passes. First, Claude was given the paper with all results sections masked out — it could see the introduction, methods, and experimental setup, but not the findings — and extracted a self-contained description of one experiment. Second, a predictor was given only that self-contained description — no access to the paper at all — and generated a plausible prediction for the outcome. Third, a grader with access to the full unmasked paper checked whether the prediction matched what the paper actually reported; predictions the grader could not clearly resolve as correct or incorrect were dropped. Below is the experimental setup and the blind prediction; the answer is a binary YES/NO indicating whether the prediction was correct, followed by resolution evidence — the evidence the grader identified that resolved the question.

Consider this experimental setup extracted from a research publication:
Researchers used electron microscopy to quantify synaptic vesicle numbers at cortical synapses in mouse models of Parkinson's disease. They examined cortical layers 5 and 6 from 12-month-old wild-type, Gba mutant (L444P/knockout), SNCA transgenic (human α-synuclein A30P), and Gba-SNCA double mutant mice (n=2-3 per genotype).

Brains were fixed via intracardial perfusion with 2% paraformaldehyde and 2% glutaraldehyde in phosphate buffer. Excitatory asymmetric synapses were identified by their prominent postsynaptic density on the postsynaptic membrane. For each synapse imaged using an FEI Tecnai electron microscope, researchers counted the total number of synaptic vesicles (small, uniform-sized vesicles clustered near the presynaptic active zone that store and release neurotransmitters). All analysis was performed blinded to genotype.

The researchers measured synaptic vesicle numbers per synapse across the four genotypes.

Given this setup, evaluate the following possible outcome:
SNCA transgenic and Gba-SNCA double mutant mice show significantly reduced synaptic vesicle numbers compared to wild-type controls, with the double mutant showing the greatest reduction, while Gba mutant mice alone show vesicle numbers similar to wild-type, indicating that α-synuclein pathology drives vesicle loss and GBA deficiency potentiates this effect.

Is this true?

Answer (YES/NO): NO